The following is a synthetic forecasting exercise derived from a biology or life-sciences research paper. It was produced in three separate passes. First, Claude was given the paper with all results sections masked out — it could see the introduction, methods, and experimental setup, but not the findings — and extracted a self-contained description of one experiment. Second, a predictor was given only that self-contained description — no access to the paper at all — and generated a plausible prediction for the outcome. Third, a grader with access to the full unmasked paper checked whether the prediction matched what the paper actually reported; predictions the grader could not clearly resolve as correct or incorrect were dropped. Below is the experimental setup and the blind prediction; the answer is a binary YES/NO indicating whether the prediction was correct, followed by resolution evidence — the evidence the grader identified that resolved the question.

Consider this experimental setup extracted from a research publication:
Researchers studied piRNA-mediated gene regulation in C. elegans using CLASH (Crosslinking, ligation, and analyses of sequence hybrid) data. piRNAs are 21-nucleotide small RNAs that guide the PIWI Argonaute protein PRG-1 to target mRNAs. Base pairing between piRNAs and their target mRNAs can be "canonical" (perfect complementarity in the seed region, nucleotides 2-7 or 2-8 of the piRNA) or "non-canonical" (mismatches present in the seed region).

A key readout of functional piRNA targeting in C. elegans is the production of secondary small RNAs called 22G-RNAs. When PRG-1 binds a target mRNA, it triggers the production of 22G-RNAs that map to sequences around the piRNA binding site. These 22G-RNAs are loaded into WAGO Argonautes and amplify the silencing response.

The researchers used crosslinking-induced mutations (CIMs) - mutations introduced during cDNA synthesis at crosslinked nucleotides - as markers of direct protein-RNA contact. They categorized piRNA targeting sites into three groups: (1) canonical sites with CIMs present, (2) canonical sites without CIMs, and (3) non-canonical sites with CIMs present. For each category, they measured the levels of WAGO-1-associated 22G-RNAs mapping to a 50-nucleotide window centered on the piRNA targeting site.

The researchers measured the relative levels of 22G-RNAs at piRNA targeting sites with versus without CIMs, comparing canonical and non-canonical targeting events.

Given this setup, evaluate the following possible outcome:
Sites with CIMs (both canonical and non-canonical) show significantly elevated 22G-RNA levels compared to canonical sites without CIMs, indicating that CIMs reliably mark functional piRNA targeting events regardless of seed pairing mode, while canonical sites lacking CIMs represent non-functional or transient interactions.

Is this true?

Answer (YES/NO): NO